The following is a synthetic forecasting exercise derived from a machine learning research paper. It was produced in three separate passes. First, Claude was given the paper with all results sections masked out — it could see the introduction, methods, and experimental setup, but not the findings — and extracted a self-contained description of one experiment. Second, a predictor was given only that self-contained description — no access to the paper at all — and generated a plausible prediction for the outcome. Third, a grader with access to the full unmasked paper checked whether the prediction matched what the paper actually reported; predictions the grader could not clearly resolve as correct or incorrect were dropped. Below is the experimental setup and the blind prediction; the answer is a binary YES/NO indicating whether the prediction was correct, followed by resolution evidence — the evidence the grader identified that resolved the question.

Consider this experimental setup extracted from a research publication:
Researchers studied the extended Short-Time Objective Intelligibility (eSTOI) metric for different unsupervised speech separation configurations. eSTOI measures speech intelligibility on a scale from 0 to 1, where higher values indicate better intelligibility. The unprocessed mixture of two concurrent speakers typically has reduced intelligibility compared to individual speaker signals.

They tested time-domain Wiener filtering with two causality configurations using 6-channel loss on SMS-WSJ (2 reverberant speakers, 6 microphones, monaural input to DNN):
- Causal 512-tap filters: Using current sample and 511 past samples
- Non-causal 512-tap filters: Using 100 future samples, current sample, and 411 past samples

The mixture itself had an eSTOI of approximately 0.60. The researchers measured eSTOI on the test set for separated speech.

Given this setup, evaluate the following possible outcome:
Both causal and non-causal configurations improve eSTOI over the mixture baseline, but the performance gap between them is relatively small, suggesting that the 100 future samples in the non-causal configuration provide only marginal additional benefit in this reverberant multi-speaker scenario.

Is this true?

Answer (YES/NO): NO